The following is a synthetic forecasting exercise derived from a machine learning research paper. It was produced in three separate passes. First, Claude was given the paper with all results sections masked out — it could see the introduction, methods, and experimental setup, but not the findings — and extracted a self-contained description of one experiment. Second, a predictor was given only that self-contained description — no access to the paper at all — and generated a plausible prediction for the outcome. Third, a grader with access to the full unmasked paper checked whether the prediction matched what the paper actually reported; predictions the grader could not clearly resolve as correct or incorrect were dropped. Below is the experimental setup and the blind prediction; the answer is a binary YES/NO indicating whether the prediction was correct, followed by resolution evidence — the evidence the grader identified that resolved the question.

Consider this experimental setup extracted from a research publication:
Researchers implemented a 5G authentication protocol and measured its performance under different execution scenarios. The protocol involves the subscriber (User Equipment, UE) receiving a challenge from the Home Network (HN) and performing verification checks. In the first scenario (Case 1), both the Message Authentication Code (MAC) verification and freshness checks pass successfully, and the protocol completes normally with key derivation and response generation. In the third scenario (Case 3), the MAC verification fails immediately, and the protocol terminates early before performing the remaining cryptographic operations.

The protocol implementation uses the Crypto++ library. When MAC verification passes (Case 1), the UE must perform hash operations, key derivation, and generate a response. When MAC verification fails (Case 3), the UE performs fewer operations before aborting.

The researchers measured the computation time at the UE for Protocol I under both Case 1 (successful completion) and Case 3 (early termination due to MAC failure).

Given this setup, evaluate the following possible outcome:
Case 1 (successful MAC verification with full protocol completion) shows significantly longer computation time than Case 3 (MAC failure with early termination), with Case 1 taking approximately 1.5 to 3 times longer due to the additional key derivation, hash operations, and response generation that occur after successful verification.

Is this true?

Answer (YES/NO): NO